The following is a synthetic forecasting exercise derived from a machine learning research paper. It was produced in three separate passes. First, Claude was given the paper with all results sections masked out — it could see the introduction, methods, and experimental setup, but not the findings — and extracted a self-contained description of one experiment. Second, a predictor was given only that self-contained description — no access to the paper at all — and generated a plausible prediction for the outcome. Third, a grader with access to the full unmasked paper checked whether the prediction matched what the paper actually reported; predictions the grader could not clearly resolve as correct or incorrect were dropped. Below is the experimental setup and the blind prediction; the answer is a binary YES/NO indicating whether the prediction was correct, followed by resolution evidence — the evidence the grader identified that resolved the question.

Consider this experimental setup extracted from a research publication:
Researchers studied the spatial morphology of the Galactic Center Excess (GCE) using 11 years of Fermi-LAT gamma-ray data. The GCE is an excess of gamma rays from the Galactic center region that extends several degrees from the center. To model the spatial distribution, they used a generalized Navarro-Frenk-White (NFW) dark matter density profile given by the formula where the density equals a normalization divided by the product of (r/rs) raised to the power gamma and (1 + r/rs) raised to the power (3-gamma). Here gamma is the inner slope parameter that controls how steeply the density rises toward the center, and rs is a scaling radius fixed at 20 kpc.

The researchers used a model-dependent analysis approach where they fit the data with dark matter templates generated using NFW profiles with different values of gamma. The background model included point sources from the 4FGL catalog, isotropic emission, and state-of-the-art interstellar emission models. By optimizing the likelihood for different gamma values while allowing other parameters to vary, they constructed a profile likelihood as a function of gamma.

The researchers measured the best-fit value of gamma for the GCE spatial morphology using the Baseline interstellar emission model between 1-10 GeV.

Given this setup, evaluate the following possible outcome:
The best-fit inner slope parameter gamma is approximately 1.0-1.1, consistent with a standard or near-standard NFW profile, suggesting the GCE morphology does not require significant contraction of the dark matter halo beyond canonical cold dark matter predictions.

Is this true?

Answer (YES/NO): NO